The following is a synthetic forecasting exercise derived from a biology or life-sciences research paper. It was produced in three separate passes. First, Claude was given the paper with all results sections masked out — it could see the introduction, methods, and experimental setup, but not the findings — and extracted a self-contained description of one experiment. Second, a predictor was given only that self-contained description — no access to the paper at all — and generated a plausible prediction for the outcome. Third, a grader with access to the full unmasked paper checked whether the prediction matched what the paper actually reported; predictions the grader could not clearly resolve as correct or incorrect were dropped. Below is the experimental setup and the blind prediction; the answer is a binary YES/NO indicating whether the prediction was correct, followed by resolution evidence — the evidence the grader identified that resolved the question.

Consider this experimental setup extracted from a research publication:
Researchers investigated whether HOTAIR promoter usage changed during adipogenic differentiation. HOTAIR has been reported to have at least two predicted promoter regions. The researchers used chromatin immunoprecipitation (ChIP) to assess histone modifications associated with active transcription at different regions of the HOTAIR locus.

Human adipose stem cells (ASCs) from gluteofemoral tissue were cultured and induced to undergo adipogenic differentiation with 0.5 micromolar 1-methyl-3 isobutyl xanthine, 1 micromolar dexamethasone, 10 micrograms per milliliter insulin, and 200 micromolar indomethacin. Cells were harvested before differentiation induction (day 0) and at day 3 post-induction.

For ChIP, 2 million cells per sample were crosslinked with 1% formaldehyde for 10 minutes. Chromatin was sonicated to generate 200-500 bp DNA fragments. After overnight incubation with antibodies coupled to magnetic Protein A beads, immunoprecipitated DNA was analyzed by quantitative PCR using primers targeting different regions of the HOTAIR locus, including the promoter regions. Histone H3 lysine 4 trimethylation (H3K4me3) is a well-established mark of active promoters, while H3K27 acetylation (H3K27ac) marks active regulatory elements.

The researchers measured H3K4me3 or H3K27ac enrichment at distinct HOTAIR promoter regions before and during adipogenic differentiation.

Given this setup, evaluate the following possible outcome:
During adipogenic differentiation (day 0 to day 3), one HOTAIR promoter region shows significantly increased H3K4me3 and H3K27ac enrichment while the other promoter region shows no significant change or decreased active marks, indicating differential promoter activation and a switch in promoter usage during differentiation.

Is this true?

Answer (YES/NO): NO